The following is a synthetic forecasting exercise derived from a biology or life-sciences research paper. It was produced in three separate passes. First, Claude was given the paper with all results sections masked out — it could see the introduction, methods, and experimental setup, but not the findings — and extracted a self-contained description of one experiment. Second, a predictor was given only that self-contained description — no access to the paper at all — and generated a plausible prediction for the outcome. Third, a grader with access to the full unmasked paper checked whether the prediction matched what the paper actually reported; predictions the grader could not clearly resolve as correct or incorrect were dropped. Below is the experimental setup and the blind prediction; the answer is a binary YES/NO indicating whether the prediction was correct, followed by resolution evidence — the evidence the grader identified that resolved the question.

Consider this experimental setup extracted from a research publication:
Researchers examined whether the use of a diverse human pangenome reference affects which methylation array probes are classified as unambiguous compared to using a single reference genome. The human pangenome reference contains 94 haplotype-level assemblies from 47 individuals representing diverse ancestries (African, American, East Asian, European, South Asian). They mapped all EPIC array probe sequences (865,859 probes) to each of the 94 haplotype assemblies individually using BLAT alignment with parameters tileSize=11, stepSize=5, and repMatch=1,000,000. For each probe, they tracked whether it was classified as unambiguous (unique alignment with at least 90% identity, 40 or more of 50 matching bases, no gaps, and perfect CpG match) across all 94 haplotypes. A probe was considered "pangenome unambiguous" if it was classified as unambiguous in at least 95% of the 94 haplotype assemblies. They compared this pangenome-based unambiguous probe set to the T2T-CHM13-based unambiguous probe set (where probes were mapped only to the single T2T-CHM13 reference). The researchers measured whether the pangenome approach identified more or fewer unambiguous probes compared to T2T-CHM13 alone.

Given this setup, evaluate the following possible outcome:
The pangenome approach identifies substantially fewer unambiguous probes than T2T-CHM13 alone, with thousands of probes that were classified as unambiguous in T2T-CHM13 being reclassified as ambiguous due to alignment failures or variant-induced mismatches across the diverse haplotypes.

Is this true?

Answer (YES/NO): YES